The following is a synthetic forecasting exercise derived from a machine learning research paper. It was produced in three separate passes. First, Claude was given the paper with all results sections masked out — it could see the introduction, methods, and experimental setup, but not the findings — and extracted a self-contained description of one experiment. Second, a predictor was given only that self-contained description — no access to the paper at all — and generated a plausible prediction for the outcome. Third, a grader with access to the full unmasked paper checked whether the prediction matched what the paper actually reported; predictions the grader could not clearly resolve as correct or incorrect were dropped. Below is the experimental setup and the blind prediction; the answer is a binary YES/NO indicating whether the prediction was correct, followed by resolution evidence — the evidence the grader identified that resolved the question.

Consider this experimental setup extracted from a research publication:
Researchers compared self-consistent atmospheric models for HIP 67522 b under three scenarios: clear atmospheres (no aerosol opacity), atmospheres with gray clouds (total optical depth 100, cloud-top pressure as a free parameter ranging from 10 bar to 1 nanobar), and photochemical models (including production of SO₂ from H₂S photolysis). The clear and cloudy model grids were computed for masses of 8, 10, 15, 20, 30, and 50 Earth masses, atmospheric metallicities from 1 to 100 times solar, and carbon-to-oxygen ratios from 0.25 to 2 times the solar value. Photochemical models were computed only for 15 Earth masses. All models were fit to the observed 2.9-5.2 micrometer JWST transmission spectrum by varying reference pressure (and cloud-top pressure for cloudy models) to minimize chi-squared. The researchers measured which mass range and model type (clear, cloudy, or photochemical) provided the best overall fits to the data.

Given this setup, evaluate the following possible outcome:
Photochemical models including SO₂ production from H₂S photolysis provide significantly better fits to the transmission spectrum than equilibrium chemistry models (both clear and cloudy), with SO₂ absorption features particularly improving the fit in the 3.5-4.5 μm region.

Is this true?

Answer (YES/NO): NO